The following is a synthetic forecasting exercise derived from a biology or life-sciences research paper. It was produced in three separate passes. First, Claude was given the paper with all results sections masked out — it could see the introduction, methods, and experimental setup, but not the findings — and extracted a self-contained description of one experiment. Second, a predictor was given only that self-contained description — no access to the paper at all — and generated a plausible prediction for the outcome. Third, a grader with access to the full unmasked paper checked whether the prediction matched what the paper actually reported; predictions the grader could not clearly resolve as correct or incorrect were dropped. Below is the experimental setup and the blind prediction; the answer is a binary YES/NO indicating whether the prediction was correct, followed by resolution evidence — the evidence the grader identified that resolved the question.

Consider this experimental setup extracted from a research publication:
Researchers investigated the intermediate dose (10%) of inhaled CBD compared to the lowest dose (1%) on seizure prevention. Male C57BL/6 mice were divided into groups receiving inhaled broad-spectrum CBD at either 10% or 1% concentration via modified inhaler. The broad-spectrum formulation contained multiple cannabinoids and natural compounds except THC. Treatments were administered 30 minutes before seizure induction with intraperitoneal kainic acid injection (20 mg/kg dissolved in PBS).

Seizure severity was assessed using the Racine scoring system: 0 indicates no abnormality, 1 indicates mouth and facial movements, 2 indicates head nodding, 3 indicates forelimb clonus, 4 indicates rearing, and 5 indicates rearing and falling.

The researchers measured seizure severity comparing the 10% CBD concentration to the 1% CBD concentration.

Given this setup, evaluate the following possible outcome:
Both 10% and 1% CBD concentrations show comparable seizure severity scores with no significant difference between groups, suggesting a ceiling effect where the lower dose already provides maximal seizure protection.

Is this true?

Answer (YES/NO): YES